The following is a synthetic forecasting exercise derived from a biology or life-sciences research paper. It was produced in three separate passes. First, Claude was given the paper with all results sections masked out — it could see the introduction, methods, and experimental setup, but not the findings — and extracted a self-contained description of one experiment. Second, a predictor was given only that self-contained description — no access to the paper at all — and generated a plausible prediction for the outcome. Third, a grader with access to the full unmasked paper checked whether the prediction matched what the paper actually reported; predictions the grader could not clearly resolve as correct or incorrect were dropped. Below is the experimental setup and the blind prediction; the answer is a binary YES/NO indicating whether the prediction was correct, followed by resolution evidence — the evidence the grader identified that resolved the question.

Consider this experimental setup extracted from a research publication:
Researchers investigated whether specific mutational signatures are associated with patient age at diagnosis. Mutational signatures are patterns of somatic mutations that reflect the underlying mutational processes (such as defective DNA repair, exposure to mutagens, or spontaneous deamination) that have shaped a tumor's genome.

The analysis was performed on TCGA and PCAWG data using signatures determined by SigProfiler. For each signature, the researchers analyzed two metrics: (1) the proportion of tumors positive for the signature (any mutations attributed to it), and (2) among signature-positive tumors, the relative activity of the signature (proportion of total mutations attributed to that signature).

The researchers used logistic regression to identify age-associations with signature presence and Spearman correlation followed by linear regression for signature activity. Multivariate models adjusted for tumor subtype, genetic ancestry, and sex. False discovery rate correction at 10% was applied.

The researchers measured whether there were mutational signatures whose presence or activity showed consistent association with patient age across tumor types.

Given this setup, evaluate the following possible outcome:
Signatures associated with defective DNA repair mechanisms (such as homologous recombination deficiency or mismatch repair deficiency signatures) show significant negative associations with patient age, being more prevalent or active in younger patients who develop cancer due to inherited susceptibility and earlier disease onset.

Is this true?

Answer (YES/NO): NO